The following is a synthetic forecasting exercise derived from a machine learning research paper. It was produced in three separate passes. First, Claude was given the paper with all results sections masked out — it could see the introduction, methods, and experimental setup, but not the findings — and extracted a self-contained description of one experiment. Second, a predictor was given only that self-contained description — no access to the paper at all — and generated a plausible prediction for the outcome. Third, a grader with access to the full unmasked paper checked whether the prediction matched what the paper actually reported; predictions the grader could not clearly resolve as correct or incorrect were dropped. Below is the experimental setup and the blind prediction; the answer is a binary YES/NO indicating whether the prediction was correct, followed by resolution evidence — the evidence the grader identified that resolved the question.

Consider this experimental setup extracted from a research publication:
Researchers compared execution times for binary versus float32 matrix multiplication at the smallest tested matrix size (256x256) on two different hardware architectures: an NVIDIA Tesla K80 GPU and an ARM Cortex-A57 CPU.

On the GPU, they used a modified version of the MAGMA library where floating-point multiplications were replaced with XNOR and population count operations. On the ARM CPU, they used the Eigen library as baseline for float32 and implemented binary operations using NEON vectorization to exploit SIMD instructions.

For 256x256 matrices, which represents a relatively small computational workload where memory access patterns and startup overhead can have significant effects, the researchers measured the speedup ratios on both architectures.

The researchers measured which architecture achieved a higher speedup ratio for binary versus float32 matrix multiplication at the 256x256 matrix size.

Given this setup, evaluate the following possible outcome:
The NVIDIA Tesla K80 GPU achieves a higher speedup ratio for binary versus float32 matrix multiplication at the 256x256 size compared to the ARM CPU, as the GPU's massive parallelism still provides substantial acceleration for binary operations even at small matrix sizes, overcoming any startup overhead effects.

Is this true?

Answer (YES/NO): NO